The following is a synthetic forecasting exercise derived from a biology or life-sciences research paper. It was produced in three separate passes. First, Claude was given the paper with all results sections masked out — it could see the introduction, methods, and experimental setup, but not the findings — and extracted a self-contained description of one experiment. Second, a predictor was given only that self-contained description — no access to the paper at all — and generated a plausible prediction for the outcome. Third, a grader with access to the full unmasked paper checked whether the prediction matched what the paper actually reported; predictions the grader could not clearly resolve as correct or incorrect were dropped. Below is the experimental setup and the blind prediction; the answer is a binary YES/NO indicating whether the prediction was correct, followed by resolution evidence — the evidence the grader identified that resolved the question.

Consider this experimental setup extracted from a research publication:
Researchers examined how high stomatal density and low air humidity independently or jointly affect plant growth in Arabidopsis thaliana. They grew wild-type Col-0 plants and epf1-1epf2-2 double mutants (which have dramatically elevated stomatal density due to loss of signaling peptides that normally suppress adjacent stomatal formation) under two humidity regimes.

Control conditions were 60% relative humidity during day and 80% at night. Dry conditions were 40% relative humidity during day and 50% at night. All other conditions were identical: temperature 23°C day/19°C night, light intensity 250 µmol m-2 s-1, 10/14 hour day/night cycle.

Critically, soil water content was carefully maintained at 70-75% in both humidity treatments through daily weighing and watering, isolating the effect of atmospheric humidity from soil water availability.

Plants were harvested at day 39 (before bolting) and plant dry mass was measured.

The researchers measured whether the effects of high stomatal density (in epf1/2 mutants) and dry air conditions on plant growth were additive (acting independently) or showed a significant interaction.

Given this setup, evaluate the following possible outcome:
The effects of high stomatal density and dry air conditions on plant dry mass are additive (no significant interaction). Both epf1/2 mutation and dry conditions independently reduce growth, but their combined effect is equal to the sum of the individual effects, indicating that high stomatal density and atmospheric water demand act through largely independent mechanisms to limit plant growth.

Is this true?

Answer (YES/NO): YES